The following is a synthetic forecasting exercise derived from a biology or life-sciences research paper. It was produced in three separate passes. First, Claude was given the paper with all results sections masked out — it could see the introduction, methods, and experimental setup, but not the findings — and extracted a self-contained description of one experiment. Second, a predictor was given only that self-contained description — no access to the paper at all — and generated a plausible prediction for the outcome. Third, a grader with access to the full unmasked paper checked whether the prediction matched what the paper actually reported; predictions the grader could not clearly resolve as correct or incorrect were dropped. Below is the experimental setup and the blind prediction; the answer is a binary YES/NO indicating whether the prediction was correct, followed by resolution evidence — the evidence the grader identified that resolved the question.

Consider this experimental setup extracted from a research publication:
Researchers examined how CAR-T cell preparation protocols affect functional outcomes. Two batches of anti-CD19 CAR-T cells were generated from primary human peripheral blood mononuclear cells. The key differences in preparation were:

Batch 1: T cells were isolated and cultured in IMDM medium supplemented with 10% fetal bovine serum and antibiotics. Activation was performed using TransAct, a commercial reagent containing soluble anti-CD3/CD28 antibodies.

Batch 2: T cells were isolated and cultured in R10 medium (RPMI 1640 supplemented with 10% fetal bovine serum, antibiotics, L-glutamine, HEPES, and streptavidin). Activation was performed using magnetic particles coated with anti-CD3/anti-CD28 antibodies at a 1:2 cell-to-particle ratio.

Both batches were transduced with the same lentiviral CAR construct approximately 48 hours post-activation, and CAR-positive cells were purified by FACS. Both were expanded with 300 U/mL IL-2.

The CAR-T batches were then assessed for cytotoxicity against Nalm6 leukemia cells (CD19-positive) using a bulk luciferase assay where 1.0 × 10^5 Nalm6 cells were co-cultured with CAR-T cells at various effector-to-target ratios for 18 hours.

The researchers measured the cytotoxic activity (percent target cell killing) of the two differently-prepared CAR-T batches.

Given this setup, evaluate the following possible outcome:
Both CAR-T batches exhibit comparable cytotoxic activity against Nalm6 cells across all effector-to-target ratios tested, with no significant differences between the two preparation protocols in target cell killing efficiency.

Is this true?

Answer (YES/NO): YES